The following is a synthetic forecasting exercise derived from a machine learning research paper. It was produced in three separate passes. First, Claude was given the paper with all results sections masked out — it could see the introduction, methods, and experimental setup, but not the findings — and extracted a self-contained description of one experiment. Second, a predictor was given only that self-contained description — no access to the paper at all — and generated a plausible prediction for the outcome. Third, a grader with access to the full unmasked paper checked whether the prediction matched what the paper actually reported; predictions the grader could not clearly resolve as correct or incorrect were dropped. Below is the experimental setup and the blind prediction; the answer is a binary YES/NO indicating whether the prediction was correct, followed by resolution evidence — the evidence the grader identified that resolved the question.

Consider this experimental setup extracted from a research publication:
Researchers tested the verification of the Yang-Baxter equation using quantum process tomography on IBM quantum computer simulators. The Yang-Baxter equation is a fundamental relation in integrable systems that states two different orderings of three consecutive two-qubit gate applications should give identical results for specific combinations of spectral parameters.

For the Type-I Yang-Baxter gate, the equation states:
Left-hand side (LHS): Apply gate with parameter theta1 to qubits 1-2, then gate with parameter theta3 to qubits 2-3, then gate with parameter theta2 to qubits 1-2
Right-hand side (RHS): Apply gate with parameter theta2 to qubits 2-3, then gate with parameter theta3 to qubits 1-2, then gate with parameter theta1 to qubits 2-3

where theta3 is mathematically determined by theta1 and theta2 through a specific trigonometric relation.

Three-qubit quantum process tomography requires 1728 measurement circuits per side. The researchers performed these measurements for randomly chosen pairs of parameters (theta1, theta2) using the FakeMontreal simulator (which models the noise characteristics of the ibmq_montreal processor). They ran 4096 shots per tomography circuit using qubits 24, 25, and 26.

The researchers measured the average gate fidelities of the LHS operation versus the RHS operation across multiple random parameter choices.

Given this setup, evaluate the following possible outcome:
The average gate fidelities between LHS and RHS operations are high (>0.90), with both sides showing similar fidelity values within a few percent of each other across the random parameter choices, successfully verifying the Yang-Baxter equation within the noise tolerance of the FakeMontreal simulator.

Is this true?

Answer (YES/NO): YES